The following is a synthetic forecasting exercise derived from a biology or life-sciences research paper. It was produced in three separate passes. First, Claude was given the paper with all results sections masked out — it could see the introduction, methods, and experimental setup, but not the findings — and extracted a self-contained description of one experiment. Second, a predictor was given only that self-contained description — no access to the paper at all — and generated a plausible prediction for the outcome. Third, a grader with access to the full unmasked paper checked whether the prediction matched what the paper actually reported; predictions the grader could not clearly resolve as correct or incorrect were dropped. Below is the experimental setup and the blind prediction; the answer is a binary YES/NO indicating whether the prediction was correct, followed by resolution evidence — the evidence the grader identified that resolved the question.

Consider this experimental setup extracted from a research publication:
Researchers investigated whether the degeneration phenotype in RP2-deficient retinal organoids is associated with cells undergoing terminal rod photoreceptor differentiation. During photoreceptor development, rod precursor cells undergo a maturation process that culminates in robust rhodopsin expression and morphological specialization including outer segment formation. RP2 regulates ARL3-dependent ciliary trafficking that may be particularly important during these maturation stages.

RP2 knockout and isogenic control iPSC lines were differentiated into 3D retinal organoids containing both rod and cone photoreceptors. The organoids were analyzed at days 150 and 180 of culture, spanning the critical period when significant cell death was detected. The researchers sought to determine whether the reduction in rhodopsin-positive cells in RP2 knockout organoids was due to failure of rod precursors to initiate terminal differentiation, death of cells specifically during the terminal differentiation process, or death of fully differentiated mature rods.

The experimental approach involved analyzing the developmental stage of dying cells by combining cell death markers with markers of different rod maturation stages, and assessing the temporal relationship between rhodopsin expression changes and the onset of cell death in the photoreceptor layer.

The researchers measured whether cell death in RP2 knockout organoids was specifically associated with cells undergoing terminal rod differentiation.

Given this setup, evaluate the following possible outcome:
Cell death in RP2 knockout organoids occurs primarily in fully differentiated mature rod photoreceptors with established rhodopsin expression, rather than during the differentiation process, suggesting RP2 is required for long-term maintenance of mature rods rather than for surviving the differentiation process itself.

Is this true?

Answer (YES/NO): NO